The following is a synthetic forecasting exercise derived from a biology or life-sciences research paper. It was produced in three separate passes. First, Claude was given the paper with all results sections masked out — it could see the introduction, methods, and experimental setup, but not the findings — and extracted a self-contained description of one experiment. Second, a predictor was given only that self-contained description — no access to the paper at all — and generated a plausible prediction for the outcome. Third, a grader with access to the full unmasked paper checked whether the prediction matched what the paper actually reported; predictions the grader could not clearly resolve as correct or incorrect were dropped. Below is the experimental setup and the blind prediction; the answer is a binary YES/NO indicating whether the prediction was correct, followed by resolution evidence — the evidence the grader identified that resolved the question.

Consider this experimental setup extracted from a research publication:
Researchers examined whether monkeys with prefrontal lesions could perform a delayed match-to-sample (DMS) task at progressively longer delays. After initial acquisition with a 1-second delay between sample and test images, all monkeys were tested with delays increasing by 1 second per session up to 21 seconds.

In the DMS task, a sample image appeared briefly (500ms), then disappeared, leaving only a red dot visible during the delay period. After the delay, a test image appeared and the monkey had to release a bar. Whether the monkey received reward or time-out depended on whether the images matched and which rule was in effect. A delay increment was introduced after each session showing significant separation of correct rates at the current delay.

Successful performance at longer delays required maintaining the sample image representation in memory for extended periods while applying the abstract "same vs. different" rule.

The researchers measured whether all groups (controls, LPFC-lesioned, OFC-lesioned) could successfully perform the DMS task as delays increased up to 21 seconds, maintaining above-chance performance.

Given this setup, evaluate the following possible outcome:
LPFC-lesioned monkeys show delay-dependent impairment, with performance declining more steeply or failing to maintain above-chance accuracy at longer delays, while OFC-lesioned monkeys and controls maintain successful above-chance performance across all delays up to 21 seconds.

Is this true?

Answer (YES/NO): NO